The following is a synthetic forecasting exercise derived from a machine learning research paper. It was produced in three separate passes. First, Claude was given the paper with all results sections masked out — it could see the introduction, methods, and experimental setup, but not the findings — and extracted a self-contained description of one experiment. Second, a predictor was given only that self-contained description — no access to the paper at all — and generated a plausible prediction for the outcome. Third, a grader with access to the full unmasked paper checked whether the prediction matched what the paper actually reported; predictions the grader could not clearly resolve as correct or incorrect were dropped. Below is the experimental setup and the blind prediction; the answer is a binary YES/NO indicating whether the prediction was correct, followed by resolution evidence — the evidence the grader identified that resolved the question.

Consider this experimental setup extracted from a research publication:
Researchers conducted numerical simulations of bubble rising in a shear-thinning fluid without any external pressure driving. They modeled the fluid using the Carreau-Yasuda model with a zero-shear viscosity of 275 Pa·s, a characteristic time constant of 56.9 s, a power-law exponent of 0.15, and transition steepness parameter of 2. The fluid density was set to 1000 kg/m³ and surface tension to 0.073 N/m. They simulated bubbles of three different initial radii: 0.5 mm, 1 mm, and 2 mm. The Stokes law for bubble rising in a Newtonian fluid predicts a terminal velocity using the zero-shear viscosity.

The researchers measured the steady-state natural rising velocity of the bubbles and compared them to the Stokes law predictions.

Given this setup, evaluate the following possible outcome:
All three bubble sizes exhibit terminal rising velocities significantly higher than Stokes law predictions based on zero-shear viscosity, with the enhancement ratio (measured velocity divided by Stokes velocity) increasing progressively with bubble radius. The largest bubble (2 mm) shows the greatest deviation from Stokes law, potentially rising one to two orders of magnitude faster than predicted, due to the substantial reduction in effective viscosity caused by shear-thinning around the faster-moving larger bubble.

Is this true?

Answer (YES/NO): NO